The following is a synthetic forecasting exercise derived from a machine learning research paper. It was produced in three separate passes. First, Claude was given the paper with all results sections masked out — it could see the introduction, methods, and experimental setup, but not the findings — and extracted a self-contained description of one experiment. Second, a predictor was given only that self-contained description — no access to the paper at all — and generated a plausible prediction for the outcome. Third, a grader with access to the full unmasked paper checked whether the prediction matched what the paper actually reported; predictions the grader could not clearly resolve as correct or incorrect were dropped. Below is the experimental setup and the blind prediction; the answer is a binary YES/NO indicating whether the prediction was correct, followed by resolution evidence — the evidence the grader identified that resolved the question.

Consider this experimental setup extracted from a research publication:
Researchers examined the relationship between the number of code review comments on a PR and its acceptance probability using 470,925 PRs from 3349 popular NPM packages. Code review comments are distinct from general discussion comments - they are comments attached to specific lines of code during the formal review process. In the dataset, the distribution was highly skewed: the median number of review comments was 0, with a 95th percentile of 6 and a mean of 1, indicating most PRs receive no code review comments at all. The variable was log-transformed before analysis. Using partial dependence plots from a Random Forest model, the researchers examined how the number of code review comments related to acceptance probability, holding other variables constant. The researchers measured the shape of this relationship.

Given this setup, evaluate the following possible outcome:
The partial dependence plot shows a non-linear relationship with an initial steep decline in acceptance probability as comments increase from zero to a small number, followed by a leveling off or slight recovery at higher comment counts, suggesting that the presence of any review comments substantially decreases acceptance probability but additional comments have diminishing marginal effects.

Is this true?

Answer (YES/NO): NO